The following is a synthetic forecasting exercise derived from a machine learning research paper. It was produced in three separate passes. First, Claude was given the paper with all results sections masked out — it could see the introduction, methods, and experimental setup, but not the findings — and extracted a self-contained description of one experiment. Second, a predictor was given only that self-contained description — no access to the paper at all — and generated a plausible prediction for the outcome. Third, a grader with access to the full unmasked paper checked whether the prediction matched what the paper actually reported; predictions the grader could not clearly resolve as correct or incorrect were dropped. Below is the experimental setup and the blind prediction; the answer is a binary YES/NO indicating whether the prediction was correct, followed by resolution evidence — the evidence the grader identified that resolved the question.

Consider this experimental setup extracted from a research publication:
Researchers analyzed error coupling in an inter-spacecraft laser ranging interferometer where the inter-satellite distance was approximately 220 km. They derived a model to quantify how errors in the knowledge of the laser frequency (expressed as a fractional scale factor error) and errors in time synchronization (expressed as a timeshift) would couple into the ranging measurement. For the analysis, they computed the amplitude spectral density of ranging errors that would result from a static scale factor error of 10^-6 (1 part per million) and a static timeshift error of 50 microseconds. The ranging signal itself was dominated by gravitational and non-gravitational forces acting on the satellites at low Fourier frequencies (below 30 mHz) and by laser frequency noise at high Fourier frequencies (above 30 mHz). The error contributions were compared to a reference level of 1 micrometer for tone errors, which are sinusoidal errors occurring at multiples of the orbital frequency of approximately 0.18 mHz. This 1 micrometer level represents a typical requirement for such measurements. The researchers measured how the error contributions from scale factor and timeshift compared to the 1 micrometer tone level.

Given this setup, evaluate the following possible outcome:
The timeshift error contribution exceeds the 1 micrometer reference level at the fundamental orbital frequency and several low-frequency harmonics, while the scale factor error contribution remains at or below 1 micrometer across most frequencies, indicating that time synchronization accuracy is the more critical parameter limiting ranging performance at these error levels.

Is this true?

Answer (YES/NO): NO